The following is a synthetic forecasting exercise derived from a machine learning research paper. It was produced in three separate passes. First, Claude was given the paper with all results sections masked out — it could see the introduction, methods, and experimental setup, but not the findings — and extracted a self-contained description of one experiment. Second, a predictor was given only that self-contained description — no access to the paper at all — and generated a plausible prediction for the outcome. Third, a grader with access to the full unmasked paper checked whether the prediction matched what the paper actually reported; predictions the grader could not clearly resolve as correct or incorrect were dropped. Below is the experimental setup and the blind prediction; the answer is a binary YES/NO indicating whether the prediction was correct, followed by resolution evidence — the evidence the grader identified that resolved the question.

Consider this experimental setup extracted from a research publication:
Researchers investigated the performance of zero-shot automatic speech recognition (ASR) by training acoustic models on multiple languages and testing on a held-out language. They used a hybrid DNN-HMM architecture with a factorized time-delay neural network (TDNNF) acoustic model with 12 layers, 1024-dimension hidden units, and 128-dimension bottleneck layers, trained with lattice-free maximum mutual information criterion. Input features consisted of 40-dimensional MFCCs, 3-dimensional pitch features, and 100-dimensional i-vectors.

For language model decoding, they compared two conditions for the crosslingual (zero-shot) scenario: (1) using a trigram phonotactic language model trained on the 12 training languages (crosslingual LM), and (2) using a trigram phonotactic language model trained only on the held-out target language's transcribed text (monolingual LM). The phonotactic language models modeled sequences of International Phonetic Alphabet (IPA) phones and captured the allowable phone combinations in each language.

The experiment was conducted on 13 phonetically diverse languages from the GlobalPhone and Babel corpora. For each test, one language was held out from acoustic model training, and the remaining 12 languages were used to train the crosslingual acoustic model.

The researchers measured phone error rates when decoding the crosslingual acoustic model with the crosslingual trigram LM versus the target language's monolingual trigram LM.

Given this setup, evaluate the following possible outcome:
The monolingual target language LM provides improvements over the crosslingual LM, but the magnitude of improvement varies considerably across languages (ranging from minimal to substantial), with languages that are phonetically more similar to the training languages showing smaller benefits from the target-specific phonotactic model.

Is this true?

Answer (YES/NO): NO